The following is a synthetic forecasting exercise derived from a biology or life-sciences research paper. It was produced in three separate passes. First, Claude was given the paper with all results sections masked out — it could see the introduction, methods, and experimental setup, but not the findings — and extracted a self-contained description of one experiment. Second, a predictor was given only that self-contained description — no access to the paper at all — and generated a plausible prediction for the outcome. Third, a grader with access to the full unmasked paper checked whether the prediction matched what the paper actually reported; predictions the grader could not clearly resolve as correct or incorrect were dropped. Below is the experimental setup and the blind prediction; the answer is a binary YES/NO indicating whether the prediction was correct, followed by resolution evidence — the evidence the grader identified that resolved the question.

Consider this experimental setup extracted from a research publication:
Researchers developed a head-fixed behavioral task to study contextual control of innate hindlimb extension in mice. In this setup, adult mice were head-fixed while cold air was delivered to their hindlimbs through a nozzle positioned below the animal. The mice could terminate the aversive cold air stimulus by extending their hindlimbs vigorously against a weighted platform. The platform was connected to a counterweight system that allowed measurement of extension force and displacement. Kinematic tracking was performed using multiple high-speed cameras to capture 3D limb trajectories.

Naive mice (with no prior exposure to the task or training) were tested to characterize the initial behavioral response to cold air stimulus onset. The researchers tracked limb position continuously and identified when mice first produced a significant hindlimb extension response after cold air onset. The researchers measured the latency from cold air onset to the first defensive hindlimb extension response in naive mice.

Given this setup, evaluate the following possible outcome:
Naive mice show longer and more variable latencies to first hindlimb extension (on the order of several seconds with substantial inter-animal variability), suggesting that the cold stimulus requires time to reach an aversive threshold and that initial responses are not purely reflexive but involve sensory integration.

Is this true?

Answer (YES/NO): NO